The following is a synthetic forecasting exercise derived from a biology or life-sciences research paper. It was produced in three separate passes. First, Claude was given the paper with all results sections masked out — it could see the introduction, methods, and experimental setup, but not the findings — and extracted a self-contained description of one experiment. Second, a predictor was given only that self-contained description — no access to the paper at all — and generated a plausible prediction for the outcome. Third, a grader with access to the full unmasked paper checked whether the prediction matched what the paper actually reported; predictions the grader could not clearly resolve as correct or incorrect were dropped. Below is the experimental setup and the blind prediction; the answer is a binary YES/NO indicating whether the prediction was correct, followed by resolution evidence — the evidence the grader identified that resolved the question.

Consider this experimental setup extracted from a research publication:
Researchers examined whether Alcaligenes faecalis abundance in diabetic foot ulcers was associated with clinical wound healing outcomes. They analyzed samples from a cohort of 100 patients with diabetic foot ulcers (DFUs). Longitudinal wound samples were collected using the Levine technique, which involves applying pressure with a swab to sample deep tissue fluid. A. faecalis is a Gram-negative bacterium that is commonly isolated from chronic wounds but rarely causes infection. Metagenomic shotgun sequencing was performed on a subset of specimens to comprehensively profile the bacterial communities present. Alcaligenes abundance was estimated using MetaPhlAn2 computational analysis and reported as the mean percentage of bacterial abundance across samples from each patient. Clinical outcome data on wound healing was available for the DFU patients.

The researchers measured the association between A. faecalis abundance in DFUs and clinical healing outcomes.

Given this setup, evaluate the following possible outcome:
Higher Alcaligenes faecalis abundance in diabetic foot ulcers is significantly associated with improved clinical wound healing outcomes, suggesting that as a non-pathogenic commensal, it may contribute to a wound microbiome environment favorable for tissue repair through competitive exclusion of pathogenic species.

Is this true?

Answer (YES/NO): NO